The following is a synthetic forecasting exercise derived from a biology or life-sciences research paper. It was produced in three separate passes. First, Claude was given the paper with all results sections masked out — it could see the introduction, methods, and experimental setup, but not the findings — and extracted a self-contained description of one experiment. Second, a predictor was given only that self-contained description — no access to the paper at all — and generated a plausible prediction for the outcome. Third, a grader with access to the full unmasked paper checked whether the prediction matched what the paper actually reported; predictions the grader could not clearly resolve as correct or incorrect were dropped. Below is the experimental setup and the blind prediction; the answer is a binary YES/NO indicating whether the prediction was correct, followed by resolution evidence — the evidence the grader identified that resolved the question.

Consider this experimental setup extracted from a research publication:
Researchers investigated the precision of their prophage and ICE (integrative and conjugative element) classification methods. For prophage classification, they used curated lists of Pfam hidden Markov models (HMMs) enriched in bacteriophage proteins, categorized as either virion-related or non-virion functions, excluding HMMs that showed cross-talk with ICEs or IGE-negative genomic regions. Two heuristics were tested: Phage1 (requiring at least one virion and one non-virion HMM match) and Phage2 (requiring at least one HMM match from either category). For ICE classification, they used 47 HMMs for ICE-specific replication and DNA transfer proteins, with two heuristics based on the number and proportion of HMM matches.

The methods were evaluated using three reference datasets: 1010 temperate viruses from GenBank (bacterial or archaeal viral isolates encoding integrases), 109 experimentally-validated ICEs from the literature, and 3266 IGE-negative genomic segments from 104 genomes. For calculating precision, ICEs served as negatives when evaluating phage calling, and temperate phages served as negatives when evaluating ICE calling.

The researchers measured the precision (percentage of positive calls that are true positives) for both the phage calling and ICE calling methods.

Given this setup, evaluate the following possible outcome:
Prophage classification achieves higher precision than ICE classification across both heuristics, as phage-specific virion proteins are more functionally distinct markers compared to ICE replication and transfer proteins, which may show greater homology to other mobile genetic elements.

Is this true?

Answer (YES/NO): NO